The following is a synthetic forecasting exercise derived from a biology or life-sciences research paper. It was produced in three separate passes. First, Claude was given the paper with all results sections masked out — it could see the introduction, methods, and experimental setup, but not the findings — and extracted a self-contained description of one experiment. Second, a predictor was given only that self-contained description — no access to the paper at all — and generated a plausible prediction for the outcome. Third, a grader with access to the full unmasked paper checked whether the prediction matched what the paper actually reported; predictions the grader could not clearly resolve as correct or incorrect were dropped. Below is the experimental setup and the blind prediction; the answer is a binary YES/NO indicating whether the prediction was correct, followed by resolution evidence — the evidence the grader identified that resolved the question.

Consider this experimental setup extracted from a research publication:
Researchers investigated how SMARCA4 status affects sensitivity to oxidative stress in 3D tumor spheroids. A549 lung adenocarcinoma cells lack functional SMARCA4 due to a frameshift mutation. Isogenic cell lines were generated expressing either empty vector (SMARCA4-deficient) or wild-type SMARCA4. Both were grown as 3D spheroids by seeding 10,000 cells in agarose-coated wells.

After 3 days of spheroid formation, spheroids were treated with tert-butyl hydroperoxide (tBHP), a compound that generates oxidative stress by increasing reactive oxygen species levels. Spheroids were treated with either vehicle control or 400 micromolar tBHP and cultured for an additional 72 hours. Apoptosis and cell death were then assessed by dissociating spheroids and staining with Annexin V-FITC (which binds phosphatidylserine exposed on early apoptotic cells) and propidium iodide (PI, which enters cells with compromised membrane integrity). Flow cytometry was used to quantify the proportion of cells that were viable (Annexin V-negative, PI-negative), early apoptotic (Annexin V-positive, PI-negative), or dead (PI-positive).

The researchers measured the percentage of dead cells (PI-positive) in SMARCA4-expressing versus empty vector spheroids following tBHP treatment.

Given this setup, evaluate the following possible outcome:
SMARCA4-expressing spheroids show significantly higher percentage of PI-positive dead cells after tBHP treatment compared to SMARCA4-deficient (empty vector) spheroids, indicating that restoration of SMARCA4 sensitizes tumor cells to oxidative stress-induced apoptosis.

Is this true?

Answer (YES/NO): NO